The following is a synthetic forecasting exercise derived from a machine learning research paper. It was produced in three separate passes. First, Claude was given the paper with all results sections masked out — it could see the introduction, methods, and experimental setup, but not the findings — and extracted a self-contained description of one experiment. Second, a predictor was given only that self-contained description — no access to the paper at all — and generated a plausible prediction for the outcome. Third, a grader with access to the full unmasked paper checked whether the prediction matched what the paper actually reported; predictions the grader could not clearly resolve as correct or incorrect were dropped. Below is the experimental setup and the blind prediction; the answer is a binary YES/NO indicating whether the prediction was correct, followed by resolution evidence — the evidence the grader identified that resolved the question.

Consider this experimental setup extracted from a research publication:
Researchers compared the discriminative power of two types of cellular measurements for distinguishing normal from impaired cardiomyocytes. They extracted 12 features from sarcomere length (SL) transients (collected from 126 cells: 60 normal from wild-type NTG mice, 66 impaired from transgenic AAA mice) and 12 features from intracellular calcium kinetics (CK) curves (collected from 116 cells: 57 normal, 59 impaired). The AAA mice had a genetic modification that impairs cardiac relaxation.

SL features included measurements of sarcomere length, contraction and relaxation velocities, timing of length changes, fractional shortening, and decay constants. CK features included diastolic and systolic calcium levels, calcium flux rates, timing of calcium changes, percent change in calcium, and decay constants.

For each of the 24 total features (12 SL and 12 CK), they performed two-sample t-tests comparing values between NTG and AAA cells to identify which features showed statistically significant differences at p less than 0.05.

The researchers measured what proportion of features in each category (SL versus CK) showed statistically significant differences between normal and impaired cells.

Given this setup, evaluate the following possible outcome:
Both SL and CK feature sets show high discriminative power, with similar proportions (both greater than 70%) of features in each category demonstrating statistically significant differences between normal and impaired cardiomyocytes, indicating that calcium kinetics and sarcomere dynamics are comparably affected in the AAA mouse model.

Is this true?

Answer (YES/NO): NO